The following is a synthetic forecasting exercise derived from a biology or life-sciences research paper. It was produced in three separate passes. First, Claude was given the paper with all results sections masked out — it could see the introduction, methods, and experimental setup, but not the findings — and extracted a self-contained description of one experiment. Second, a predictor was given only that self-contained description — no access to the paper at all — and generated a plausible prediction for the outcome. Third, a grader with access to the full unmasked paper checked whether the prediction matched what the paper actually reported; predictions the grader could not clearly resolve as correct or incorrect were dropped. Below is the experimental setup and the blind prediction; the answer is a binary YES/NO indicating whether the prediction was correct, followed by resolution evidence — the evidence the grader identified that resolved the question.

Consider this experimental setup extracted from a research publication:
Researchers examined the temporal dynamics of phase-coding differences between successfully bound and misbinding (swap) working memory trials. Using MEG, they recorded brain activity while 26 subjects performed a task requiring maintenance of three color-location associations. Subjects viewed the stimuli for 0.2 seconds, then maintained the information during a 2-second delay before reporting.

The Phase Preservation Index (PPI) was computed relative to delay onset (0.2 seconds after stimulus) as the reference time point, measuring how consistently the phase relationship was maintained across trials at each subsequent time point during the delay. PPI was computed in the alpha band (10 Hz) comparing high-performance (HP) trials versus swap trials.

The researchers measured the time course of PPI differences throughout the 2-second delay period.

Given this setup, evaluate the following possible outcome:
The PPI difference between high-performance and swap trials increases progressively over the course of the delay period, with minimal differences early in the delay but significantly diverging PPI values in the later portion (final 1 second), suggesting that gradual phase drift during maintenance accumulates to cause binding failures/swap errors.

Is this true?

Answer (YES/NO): NO